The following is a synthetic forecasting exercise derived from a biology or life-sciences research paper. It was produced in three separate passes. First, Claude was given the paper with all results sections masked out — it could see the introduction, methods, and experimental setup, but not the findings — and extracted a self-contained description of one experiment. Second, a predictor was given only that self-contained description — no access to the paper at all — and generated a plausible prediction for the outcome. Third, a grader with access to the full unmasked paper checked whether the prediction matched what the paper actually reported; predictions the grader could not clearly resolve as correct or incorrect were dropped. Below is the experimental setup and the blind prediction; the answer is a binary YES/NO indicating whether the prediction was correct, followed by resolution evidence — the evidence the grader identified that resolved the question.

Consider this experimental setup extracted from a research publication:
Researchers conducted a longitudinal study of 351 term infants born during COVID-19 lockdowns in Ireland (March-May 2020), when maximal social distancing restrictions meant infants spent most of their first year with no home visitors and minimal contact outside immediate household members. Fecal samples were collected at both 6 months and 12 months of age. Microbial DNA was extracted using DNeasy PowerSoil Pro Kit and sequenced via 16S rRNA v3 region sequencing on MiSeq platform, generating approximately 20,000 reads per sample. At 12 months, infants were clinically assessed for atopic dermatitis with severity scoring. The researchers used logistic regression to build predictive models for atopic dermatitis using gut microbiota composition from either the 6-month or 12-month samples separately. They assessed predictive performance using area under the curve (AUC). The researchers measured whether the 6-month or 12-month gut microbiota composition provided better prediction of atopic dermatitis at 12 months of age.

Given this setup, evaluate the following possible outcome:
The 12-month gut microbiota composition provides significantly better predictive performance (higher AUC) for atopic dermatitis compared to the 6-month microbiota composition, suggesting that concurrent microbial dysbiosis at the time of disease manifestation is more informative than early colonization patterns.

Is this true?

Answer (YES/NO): NO